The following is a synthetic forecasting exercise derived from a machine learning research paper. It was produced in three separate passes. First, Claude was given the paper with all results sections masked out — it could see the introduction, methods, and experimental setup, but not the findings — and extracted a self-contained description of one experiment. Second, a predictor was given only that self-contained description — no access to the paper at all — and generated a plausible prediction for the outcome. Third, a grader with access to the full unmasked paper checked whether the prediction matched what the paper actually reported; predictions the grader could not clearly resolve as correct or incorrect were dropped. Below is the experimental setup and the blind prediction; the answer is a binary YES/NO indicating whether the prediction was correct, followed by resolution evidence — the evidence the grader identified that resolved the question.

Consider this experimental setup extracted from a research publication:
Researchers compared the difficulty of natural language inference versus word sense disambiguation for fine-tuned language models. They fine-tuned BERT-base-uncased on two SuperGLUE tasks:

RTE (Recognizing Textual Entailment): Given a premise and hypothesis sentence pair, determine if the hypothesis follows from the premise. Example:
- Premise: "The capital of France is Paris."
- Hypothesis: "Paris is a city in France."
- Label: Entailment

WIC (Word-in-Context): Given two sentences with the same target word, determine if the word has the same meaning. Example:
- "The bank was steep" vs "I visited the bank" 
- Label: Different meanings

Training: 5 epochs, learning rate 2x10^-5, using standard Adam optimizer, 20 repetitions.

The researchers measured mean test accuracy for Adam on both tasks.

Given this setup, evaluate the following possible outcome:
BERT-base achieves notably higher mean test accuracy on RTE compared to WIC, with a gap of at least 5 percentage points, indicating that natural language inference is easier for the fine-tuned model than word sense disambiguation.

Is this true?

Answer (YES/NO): NO